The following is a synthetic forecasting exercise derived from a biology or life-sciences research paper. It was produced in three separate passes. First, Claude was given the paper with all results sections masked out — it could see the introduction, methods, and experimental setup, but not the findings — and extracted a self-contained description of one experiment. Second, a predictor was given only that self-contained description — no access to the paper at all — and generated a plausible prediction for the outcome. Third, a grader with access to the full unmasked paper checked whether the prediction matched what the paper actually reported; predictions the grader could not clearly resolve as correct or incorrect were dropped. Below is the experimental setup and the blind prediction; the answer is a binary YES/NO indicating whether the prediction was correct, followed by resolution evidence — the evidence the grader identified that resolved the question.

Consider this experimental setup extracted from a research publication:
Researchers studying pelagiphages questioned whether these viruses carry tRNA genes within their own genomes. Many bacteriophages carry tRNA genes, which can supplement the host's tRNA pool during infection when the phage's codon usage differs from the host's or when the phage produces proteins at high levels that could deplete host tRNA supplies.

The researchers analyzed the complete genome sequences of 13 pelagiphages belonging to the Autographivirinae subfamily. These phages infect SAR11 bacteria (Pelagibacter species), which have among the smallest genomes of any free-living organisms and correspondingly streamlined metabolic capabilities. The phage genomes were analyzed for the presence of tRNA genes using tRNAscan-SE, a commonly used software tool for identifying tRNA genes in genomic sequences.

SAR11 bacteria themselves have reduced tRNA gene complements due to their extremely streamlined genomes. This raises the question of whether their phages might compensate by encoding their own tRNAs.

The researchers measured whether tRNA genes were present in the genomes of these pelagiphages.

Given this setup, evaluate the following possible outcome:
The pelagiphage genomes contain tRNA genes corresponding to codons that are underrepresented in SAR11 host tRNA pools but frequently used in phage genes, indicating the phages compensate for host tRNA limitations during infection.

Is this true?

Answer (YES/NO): NO